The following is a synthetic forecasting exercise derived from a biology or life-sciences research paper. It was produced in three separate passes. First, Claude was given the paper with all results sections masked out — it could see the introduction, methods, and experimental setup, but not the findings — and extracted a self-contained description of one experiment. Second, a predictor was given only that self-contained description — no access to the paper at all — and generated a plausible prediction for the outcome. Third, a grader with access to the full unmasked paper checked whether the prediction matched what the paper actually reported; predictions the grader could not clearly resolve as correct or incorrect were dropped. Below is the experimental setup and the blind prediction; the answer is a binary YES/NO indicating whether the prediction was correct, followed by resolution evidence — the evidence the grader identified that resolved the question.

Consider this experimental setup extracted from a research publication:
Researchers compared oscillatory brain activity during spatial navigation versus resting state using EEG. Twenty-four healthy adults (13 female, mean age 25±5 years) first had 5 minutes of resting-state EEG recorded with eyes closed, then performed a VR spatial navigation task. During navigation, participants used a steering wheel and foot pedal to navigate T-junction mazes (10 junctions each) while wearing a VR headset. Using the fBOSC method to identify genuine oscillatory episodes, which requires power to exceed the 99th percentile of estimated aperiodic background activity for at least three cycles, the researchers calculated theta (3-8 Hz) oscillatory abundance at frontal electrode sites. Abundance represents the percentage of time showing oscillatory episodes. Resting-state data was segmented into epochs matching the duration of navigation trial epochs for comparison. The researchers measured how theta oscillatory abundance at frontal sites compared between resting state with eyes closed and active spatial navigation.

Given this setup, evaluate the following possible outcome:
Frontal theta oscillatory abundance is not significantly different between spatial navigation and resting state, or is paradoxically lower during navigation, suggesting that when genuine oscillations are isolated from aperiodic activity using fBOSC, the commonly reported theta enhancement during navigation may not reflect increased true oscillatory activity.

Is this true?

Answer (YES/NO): NO